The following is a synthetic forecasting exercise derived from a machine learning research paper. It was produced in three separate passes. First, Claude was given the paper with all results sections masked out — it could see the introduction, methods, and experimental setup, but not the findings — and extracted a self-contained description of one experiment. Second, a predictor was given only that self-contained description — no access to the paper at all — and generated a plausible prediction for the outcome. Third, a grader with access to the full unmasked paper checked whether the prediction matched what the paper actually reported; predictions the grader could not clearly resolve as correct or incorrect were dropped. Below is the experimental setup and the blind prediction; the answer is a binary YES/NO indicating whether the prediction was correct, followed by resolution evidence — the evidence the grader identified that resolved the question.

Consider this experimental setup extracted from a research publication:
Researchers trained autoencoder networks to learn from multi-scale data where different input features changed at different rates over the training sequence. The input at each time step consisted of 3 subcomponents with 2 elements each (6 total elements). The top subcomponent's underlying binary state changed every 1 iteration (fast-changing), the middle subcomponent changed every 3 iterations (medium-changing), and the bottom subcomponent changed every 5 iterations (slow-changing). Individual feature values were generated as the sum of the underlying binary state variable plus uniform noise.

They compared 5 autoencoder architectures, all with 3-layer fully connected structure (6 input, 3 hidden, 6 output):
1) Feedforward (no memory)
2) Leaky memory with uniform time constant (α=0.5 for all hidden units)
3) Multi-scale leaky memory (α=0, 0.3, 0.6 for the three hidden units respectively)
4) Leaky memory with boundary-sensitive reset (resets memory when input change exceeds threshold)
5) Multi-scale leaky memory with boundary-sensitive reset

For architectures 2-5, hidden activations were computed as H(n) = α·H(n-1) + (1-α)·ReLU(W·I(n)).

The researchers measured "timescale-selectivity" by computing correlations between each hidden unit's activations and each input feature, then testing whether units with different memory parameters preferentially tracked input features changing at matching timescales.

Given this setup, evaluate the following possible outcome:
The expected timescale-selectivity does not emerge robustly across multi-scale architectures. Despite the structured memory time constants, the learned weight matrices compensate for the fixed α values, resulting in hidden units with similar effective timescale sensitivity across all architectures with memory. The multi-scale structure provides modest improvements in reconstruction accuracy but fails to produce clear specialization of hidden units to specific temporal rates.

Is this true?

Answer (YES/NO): NO